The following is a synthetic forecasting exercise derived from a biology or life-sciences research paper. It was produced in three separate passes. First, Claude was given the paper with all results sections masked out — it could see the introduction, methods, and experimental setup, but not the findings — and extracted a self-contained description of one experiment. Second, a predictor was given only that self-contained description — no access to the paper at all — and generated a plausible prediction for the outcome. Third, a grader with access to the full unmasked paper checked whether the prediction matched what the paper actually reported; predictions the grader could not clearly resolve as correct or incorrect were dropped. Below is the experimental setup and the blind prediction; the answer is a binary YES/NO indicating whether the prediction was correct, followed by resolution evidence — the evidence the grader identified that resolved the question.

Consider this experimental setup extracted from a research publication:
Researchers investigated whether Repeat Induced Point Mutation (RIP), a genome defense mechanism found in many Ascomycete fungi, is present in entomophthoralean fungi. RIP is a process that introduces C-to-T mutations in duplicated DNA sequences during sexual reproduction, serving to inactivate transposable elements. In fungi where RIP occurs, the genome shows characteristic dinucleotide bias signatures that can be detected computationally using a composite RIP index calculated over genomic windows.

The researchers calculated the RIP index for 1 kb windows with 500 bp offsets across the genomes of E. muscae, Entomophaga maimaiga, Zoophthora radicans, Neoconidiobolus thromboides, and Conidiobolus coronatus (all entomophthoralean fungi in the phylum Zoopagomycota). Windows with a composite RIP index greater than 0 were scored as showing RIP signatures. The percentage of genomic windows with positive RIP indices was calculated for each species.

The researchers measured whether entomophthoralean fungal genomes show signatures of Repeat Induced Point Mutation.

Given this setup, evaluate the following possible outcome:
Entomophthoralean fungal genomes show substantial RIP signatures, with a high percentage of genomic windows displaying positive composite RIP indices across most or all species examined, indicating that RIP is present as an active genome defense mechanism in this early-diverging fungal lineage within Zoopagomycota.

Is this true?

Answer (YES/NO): NO